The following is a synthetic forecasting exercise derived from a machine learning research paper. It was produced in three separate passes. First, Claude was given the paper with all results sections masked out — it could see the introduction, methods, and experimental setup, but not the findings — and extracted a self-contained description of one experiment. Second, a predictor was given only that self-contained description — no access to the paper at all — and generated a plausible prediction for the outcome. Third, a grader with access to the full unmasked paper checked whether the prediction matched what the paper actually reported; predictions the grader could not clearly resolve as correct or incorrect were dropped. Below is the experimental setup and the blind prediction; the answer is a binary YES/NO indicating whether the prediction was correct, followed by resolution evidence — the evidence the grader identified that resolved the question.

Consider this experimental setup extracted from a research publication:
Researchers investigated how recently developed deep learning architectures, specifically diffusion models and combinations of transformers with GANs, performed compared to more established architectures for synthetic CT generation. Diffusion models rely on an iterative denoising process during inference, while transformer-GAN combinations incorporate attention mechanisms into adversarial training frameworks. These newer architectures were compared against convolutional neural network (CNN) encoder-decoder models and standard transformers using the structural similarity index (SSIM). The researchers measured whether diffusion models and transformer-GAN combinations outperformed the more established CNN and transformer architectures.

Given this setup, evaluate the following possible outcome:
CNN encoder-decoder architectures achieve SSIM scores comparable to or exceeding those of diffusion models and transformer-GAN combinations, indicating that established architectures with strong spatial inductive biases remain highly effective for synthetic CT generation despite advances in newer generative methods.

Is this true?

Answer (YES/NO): YES